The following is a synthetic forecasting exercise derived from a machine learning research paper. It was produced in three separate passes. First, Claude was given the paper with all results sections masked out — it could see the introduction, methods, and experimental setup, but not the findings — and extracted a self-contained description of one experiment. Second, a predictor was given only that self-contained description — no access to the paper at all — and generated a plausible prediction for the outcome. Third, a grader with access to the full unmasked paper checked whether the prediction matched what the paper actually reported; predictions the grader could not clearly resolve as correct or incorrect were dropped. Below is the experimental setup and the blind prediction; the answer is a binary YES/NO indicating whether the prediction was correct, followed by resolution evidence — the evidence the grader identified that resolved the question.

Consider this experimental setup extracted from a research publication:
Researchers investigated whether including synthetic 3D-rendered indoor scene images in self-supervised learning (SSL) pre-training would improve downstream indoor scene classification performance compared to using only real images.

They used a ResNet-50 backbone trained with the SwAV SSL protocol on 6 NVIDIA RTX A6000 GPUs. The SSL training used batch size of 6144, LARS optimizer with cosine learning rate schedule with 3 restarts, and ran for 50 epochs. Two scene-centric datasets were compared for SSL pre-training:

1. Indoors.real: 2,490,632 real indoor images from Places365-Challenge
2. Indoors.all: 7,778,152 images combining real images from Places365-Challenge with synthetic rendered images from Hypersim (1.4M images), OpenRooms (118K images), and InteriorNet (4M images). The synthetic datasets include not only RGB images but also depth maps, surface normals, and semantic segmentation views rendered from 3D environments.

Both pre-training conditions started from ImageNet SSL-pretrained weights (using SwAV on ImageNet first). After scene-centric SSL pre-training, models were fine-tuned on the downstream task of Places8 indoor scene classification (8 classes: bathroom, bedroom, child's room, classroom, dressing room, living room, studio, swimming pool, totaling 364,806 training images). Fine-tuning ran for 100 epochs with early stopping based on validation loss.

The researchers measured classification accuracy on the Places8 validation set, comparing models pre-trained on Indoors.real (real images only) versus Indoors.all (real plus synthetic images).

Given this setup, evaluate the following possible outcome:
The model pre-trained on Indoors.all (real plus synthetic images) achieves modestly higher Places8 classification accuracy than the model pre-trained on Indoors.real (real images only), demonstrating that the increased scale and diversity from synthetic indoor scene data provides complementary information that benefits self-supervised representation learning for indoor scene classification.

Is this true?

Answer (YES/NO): NO